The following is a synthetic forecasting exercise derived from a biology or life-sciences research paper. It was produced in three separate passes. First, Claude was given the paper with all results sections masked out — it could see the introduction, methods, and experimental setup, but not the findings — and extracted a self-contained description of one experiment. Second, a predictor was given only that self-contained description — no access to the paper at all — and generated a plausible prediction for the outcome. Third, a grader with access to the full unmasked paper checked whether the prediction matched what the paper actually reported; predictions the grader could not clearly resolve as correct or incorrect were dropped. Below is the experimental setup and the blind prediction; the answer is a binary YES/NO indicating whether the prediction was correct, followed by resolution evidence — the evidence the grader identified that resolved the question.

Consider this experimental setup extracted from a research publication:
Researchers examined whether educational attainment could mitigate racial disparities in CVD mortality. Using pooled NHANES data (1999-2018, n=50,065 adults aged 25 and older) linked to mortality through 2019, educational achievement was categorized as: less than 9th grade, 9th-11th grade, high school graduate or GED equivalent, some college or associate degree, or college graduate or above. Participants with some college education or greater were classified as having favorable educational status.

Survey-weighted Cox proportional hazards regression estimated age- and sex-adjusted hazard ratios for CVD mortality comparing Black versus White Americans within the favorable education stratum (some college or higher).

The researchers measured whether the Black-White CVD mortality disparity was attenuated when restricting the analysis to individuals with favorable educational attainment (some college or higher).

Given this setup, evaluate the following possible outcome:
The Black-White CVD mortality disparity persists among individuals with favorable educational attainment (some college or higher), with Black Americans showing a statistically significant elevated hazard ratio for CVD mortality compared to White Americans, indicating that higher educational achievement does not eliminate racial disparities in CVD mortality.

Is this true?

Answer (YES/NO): NO